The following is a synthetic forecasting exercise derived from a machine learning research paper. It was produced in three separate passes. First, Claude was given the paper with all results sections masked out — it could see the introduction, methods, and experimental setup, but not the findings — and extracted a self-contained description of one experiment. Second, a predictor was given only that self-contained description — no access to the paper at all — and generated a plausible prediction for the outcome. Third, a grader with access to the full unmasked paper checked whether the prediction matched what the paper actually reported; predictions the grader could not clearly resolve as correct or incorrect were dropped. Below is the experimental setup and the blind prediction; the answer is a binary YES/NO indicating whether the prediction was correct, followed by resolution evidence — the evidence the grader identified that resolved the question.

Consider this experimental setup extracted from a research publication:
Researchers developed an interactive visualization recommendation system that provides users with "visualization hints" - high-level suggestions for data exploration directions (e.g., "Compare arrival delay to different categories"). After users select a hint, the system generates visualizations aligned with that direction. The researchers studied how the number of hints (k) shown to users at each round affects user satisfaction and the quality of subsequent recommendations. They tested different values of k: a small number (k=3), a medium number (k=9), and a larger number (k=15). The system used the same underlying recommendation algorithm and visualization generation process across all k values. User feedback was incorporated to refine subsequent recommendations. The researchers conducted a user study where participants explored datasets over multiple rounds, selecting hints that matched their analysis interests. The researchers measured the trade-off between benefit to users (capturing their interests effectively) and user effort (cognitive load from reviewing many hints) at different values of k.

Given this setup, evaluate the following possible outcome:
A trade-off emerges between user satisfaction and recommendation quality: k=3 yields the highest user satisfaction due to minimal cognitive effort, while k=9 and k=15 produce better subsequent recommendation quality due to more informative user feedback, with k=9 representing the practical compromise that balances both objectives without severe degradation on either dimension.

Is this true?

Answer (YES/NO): NO